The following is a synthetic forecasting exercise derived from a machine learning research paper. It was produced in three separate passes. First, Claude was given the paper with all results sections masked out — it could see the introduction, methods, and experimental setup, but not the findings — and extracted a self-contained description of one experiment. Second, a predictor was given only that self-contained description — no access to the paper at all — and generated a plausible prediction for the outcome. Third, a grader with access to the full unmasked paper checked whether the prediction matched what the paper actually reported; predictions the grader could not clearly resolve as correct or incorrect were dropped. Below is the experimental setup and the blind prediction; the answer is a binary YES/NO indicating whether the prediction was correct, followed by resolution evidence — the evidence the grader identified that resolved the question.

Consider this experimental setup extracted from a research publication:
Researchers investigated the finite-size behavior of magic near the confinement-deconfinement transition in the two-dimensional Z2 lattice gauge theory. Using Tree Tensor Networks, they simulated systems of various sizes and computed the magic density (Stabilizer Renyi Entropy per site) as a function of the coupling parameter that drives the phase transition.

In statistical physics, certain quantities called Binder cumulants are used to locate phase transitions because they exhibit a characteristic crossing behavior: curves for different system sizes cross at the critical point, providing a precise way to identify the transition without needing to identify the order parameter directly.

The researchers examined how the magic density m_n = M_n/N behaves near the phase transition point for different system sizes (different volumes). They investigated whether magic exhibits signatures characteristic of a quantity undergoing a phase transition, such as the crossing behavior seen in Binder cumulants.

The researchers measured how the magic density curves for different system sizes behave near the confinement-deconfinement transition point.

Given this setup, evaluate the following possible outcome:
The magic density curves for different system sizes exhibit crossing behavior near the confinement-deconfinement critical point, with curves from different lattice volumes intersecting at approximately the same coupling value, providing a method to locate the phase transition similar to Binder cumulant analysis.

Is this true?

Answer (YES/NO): YES